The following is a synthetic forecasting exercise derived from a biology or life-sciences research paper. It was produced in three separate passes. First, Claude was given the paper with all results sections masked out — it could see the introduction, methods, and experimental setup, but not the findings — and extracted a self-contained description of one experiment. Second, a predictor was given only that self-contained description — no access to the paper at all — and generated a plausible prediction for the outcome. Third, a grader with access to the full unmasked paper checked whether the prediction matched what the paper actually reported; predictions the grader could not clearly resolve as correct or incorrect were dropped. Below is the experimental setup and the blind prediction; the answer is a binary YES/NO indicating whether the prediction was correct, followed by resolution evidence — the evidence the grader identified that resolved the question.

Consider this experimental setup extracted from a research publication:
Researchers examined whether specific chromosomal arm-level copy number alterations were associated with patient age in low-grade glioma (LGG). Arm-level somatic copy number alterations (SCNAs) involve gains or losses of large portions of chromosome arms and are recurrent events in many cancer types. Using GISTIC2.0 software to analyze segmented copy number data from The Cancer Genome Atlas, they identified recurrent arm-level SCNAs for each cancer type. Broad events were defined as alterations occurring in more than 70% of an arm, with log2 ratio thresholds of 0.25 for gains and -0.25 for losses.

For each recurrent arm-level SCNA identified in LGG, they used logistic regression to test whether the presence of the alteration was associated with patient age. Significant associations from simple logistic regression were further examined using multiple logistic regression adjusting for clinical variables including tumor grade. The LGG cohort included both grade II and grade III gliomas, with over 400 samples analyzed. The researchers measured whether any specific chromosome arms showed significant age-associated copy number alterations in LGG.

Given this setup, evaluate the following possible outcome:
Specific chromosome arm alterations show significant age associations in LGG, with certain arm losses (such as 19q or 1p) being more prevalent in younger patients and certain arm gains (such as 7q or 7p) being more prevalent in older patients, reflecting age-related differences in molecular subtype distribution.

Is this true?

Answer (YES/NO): NO